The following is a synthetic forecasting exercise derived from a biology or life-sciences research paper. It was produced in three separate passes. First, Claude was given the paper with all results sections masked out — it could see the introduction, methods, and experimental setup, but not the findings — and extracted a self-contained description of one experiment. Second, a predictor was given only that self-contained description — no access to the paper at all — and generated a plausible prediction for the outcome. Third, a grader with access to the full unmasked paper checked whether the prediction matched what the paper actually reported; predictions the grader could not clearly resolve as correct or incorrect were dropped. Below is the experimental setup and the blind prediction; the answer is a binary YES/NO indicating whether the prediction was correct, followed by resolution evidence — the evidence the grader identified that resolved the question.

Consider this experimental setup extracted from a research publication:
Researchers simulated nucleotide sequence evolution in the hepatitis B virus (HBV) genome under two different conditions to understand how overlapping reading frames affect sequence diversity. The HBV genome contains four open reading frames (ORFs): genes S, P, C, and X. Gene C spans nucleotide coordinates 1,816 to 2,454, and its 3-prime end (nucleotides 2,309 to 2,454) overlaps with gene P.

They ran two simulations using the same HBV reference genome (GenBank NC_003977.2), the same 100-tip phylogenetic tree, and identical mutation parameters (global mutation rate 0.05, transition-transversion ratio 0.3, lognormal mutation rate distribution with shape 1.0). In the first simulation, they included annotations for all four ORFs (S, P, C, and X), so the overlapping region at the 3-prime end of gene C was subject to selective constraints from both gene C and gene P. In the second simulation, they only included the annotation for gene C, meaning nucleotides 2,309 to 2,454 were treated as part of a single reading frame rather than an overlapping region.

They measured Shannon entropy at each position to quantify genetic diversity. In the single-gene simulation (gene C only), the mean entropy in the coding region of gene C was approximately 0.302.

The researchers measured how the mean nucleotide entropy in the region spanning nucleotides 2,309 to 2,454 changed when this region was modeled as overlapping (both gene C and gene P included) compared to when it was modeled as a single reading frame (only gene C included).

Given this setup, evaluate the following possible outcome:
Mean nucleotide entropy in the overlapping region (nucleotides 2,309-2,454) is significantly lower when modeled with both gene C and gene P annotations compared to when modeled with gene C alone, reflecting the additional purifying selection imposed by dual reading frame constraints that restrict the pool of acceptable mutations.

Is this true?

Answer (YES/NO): YES